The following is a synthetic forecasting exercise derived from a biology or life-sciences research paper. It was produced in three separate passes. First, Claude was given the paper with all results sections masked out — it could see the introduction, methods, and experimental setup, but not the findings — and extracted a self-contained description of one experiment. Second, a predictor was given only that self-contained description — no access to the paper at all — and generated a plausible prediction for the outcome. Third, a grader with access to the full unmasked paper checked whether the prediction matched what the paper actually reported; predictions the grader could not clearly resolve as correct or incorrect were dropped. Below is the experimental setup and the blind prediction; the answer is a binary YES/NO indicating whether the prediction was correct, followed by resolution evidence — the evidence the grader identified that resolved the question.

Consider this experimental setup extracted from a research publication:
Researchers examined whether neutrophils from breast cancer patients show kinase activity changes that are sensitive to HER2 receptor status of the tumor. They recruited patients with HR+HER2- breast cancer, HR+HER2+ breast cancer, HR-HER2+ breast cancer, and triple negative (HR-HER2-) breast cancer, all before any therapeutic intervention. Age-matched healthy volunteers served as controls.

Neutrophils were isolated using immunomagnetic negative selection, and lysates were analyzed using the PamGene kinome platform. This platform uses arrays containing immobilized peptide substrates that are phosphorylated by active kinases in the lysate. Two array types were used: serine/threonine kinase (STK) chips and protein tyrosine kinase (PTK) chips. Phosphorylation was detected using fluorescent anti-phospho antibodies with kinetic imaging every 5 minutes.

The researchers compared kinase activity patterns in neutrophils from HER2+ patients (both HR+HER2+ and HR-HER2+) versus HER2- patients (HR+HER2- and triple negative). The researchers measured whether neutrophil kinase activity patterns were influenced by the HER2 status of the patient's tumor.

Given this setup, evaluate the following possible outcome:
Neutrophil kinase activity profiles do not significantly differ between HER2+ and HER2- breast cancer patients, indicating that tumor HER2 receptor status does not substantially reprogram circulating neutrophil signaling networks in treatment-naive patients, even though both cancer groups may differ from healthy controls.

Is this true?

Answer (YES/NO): NO